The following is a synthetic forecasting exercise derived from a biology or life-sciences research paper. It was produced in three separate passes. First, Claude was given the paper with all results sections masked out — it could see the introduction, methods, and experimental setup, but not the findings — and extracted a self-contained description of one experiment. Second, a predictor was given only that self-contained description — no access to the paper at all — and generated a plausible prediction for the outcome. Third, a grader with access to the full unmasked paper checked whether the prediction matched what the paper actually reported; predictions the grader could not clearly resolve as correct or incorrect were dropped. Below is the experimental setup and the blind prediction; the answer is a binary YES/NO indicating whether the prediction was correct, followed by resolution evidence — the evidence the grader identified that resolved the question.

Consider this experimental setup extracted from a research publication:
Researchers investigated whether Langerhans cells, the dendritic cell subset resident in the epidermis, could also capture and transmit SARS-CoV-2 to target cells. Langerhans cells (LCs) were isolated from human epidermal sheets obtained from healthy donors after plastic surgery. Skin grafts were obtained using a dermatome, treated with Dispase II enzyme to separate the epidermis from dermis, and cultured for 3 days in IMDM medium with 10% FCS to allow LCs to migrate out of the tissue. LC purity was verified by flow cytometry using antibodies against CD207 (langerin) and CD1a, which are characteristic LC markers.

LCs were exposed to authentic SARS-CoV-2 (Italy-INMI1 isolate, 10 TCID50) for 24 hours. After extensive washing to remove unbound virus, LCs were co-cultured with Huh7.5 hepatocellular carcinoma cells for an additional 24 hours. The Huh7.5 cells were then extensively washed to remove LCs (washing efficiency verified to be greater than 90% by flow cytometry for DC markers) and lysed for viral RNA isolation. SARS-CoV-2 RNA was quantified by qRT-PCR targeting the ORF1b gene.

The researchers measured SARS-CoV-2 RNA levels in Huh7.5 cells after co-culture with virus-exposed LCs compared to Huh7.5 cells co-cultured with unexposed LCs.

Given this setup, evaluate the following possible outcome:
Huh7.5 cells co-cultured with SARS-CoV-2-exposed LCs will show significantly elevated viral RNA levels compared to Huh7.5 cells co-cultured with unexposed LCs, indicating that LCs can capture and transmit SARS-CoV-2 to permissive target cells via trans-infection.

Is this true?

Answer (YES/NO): YES